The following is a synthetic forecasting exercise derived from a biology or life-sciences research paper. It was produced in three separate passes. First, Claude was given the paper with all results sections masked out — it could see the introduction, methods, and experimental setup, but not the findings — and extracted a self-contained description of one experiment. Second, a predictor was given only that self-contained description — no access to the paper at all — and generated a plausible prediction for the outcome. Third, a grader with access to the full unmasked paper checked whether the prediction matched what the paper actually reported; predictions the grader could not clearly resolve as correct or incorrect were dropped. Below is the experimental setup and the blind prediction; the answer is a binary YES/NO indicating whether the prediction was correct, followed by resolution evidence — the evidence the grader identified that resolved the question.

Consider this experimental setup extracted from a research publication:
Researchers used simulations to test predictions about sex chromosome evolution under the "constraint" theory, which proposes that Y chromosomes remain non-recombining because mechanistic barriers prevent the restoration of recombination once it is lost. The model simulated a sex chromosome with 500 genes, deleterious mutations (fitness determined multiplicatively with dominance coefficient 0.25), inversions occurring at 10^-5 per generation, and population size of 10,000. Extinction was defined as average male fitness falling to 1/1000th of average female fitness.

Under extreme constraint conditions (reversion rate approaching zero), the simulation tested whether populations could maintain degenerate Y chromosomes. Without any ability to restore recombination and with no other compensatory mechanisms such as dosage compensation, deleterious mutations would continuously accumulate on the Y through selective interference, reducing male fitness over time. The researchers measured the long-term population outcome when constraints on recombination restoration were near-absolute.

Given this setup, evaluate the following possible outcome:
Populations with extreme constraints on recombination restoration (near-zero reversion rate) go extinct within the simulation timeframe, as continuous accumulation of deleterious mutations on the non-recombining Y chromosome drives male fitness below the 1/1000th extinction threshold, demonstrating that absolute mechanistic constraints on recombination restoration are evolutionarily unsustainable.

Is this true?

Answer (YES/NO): YES